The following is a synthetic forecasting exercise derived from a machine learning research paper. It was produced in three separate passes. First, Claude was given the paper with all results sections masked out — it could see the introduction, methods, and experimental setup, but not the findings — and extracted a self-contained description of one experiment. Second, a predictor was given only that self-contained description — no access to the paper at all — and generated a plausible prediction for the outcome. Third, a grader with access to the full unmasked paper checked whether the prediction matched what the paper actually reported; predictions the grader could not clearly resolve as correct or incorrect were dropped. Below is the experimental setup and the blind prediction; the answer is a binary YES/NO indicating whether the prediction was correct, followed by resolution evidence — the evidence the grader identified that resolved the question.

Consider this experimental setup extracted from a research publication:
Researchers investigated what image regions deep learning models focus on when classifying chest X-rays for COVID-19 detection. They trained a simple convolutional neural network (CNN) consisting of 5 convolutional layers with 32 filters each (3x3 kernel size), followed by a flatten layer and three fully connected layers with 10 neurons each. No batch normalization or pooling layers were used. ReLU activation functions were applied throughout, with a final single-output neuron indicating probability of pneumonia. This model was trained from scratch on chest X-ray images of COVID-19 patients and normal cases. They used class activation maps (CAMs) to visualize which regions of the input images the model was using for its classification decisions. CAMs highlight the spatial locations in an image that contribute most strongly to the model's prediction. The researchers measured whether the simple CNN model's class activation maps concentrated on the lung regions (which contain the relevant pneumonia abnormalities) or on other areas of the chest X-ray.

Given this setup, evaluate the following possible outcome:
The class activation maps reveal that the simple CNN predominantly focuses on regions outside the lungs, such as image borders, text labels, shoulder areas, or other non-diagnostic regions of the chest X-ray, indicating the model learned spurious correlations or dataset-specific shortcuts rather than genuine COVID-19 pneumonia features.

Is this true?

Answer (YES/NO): YES